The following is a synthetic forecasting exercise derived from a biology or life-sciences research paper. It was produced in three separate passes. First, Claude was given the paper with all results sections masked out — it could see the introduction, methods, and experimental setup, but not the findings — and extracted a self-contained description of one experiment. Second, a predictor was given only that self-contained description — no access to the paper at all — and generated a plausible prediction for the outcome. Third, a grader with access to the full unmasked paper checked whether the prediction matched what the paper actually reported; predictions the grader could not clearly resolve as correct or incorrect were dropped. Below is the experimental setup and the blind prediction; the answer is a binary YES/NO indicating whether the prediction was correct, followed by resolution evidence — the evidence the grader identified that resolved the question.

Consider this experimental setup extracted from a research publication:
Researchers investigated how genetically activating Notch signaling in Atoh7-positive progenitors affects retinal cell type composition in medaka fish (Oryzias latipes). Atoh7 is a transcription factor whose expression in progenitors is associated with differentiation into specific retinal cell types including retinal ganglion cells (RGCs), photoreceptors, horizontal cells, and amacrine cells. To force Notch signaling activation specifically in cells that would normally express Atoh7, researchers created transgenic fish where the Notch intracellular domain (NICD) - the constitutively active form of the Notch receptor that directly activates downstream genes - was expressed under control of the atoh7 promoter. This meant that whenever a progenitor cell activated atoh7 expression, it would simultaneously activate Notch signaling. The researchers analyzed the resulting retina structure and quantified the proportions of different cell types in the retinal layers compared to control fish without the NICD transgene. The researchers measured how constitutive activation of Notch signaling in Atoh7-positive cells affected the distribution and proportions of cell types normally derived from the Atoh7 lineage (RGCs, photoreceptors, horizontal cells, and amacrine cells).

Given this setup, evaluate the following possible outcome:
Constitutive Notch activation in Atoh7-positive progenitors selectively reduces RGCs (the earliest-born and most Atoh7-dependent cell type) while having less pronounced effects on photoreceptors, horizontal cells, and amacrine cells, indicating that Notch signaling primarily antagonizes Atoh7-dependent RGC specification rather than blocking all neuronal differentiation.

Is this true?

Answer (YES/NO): NO